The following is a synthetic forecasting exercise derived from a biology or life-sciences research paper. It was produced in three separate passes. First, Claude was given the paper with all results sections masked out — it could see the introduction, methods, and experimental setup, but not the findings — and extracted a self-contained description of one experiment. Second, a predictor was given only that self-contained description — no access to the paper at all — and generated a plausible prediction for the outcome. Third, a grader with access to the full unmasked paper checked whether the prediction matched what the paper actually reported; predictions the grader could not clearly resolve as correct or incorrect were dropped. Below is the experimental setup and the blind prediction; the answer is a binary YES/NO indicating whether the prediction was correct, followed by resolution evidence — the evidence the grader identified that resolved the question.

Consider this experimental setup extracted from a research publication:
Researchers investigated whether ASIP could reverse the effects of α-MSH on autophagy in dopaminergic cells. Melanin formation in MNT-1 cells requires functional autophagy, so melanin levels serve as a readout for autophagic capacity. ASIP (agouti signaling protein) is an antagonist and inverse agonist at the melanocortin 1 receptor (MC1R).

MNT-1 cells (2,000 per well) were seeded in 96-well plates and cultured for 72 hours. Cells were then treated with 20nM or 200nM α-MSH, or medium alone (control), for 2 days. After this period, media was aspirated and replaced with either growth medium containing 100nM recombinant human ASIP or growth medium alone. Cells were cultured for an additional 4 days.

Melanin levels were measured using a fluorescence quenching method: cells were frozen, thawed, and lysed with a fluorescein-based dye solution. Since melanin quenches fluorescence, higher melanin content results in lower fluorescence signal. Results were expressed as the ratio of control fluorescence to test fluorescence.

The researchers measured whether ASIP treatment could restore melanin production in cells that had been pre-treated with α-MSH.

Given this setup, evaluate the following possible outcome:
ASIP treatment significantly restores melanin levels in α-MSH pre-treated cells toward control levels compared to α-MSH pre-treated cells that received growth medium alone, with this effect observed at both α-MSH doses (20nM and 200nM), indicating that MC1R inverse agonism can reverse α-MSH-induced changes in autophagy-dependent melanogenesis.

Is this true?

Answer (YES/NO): YES